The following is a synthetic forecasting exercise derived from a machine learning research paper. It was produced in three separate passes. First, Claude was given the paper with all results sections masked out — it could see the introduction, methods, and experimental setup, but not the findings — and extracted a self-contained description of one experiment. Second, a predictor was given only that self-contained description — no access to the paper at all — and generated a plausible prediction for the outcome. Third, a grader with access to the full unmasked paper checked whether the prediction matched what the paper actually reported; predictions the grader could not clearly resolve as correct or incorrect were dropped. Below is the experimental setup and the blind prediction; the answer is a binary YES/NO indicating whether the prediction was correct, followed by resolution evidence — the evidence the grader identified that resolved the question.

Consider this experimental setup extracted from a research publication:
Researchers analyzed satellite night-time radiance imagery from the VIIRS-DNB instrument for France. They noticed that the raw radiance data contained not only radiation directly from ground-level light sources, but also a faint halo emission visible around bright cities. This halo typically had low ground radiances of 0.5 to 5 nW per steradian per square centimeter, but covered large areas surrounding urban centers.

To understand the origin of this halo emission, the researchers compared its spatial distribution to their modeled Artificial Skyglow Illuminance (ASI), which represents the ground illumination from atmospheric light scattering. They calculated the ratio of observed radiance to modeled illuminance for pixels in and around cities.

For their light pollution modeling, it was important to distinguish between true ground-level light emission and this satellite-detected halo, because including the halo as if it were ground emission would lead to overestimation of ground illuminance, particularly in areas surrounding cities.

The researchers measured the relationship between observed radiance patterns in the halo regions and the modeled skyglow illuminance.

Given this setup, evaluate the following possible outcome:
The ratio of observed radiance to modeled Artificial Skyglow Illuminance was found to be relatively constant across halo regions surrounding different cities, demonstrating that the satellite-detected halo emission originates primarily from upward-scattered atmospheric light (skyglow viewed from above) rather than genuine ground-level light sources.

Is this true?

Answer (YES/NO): YES